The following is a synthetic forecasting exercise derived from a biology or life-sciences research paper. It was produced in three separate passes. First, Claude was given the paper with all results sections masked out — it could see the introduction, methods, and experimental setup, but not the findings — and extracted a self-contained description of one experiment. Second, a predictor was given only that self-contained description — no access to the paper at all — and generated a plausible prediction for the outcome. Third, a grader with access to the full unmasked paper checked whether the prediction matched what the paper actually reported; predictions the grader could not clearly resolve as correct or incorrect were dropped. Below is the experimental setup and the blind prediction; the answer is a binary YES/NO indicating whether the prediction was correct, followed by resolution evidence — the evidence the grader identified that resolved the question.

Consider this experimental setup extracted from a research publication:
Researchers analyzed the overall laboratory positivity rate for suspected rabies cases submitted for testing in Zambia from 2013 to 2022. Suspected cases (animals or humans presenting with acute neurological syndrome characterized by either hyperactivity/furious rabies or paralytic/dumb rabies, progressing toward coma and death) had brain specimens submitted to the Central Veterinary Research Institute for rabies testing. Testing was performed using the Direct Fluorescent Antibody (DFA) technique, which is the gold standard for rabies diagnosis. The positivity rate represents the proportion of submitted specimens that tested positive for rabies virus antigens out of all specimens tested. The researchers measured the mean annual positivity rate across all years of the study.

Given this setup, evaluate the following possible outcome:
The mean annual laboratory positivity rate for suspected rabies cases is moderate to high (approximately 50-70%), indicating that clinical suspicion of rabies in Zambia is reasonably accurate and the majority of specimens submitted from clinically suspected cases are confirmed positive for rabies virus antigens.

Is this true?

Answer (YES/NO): YES